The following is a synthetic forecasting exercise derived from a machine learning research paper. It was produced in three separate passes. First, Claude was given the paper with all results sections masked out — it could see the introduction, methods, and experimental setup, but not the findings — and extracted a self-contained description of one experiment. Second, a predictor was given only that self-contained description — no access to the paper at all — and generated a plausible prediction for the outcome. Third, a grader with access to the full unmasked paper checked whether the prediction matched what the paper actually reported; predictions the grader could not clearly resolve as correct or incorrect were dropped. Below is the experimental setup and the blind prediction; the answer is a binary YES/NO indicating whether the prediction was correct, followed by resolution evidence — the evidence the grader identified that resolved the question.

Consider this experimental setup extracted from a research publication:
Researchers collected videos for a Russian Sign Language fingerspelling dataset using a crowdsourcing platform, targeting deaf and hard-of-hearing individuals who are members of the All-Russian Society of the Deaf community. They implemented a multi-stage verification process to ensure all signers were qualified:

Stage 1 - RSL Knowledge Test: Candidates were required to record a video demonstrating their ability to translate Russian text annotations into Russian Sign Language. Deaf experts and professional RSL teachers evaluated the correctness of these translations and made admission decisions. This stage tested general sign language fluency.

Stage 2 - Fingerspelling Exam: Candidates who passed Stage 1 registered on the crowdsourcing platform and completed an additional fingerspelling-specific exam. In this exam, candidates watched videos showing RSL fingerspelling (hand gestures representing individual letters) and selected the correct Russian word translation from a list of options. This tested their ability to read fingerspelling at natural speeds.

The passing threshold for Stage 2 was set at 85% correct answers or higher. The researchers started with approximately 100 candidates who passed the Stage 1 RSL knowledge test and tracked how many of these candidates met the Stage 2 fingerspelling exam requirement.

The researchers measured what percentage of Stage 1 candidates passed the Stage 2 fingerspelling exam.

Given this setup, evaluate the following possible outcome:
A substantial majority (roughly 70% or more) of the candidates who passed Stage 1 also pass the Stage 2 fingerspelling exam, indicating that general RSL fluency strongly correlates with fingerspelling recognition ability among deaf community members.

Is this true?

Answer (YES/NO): NO